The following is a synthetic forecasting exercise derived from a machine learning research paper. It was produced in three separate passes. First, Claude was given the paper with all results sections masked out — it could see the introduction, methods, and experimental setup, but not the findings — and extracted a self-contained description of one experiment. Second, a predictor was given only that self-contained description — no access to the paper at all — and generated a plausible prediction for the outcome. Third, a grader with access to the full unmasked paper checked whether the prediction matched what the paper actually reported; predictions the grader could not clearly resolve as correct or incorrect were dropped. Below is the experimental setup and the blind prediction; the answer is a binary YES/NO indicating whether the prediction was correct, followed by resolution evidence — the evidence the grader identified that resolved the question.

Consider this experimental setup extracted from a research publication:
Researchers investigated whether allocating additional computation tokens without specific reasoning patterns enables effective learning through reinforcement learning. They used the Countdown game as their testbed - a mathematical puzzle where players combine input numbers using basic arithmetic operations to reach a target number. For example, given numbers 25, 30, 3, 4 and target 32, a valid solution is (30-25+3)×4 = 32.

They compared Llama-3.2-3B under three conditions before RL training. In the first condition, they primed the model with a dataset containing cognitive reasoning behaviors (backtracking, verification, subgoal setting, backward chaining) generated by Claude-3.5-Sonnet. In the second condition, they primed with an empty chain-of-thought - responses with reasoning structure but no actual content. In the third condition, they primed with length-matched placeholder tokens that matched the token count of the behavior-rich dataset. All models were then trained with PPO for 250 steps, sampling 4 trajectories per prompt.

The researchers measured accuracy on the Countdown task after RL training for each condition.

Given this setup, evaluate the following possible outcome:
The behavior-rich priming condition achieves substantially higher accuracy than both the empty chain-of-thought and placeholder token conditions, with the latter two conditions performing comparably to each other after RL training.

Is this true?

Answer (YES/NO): YES